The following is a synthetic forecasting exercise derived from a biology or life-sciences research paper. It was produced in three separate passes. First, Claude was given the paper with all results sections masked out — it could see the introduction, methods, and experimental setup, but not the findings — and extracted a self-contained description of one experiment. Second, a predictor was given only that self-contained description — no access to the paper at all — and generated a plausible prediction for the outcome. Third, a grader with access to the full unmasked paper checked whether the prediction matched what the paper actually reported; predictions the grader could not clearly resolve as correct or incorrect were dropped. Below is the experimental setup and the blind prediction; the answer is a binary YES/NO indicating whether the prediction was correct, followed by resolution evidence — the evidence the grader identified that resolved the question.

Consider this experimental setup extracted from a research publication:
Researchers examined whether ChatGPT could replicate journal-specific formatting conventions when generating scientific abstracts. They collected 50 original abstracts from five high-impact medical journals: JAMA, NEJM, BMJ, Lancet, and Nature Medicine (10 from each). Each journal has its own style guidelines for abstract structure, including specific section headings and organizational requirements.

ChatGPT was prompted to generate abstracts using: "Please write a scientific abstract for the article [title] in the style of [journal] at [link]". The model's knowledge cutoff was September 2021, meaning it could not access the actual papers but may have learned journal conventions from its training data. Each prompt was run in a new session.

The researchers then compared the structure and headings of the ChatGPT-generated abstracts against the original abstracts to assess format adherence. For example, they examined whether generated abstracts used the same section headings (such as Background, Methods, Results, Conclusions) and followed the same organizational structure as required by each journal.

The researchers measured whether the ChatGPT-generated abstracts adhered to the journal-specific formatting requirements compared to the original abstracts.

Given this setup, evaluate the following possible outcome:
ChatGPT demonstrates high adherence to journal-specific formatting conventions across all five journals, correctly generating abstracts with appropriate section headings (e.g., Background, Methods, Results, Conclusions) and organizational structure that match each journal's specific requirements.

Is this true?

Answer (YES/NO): NO